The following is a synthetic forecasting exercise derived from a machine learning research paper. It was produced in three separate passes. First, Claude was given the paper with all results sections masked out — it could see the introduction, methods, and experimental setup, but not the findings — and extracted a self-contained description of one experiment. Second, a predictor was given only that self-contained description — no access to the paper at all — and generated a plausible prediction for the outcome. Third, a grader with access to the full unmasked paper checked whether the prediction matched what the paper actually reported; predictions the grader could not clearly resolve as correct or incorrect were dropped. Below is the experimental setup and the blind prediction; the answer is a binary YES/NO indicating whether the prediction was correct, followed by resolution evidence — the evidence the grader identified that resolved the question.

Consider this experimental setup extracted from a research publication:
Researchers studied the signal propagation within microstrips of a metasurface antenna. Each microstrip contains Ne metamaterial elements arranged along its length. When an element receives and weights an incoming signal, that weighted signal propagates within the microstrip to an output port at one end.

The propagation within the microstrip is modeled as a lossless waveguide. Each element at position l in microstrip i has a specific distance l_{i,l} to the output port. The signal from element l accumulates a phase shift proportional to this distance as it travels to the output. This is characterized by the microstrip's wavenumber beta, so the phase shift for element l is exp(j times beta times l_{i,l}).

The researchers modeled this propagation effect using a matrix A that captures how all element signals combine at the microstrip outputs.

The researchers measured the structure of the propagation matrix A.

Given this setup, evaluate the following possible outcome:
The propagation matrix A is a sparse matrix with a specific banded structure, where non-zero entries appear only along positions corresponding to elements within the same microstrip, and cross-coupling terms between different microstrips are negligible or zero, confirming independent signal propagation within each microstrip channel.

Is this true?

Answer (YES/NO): NO